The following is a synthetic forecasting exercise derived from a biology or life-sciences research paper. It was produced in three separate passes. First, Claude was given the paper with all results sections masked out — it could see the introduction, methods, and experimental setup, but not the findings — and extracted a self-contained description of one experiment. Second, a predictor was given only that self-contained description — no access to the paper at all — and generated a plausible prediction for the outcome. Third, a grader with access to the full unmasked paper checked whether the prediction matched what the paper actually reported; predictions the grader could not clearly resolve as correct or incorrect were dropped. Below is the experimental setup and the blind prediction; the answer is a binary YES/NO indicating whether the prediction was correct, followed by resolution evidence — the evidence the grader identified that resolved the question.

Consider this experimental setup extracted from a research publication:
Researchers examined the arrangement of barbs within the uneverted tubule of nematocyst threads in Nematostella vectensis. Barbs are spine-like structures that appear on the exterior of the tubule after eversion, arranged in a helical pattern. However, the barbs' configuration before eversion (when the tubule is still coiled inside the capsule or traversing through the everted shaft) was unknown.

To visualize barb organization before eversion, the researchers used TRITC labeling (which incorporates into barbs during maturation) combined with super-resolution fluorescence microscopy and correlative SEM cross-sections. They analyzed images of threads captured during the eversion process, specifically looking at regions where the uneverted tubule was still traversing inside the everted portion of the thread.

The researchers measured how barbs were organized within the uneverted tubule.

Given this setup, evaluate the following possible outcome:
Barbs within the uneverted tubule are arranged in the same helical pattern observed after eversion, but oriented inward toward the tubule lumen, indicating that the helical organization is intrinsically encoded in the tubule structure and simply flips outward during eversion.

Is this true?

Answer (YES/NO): NO